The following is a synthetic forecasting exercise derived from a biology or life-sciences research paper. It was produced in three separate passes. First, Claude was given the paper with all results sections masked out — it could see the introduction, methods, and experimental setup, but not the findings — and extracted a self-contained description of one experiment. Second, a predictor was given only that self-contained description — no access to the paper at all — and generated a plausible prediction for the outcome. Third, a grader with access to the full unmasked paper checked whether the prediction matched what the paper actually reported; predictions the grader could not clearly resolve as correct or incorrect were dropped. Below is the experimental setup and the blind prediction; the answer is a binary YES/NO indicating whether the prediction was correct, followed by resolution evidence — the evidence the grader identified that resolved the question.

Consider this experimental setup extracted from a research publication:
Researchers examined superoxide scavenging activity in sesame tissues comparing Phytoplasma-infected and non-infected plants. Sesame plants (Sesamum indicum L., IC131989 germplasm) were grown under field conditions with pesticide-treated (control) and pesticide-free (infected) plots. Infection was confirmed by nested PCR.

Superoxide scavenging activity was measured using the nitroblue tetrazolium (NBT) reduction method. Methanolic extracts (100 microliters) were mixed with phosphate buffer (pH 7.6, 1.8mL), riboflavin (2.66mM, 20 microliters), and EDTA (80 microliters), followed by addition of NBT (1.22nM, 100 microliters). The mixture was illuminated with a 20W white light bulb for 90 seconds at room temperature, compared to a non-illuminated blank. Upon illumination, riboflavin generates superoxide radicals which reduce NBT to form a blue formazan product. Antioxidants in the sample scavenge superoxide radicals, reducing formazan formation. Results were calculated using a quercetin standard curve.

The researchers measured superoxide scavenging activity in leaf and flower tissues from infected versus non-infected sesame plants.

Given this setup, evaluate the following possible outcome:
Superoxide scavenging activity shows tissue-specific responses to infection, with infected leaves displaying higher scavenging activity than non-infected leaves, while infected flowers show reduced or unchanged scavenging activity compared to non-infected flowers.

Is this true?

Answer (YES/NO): NO